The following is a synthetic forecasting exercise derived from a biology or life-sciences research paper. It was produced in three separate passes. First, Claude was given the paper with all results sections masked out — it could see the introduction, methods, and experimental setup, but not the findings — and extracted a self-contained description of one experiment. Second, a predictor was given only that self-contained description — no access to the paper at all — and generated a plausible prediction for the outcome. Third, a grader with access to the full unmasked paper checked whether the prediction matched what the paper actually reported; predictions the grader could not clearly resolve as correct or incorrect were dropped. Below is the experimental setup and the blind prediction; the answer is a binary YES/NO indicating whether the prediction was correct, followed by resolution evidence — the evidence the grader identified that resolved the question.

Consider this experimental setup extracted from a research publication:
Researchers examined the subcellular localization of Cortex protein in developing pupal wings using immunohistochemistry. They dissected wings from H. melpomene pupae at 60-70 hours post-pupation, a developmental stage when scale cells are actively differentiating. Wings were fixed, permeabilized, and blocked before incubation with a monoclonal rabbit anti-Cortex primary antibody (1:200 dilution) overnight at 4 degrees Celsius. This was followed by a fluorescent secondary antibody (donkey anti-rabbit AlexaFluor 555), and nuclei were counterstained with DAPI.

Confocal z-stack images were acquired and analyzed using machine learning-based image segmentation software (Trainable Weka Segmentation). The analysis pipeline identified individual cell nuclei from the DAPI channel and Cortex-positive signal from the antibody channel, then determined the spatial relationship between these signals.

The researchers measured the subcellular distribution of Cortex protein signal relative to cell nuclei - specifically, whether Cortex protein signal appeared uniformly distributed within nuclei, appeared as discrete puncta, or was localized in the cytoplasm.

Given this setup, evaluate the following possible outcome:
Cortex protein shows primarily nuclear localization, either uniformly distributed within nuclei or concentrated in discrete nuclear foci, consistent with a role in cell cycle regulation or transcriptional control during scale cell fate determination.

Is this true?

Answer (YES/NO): YES